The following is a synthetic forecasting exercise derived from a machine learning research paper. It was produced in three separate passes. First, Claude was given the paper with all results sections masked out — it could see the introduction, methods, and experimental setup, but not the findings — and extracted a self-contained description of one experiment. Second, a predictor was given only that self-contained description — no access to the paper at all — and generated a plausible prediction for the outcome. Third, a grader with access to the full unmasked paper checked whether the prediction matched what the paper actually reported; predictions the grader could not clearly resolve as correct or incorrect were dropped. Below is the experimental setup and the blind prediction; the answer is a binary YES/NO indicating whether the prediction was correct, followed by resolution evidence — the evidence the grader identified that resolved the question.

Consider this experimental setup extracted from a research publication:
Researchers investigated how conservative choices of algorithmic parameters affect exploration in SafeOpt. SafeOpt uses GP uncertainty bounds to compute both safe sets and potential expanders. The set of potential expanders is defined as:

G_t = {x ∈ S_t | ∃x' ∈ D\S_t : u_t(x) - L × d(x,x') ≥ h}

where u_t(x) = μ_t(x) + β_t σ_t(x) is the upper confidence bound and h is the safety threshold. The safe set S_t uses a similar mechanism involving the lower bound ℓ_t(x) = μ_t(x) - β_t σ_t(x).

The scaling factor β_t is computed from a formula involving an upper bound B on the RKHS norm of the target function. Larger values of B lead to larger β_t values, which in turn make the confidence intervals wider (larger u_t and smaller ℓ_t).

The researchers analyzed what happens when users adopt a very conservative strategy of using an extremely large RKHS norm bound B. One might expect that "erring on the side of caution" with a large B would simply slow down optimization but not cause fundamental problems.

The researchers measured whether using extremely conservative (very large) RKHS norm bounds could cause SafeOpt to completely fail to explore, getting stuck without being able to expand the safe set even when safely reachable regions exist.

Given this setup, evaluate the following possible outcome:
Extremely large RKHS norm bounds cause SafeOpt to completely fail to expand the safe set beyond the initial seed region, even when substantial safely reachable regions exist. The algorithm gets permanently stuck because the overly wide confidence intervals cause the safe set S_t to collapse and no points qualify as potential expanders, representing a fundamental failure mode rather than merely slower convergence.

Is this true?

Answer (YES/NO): YES